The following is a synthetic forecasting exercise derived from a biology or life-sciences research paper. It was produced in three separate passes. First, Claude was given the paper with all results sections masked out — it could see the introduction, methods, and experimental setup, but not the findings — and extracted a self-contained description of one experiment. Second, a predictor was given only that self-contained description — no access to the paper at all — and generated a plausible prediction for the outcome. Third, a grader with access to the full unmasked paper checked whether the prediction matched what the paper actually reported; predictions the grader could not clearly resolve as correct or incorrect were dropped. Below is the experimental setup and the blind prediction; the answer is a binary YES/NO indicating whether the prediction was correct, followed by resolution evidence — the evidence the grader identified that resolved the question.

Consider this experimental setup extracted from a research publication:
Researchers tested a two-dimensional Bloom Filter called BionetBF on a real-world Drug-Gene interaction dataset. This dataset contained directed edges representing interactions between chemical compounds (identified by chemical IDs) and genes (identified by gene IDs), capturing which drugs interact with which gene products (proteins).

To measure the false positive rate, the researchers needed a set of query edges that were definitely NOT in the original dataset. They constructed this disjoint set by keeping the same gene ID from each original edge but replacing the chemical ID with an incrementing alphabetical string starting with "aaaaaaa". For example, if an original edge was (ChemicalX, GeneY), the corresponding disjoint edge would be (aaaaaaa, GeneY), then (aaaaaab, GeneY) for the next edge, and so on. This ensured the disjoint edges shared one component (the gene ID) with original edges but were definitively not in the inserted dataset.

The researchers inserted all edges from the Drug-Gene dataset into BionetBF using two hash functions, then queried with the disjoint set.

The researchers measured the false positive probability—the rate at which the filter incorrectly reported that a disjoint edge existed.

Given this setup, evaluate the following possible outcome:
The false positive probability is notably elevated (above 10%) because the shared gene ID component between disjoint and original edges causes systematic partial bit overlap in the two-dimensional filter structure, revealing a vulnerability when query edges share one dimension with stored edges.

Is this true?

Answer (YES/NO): NO